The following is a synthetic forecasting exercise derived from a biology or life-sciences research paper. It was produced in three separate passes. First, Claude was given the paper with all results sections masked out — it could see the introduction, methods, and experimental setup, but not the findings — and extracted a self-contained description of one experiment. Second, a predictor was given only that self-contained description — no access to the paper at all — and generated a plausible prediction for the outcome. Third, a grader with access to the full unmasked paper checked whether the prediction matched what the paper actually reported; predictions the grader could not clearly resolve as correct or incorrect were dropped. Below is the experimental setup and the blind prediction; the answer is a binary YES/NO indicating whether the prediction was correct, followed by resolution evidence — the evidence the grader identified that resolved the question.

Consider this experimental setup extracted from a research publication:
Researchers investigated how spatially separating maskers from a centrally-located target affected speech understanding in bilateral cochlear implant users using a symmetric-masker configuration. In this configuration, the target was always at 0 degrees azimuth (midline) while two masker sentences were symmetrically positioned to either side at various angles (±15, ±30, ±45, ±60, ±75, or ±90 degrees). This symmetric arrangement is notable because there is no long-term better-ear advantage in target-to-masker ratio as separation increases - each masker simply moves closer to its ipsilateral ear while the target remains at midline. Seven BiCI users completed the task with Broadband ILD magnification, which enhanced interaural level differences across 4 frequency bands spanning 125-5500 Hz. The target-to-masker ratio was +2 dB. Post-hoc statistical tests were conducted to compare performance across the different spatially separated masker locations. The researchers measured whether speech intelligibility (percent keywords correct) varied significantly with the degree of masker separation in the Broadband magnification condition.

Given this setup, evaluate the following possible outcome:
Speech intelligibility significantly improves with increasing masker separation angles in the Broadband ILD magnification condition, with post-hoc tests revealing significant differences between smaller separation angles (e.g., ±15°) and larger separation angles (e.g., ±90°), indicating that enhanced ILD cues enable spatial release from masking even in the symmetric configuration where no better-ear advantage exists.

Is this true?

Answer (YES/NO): NO